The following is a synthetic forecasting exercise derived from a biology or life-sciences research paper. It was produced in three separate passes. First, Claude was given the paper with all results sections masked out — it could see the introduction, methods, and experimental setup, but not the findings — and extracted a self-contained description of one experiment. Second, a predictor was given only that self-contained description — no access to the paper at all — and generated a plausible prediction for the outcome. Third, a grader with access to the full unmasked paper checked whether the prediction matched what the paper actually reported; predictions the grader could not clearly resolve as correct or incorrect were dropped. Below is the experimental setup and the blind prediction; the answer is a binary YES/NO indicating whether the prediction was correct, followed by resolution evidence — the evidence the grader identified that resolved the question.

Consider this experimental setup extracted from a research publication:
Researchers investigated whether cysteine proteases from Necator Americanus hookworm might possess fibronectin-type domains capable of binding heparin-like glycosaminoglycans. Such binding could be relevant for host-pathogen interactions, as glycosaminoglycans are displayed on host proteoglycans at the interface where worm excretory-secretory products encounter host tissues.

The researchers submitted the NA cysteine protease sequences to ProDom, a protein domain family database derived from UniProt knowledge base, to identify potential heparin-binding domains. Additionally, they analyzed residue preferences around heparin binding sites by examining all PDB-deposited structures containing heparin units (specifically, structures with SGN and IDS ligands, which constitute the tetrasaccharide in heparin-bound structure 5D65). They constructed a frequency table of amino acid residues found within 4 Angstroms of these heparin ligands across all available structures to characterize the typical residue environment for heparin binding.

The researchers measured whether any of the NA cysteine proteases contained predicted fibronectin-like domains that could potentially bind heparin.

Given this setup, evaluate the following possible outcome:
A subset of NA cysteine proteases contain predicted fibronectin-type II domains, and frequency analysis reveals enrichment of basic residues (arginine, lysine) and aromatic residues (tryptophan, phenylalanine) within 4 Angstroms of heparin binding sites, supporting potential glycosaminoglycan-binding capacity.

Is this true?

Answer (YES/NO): NO